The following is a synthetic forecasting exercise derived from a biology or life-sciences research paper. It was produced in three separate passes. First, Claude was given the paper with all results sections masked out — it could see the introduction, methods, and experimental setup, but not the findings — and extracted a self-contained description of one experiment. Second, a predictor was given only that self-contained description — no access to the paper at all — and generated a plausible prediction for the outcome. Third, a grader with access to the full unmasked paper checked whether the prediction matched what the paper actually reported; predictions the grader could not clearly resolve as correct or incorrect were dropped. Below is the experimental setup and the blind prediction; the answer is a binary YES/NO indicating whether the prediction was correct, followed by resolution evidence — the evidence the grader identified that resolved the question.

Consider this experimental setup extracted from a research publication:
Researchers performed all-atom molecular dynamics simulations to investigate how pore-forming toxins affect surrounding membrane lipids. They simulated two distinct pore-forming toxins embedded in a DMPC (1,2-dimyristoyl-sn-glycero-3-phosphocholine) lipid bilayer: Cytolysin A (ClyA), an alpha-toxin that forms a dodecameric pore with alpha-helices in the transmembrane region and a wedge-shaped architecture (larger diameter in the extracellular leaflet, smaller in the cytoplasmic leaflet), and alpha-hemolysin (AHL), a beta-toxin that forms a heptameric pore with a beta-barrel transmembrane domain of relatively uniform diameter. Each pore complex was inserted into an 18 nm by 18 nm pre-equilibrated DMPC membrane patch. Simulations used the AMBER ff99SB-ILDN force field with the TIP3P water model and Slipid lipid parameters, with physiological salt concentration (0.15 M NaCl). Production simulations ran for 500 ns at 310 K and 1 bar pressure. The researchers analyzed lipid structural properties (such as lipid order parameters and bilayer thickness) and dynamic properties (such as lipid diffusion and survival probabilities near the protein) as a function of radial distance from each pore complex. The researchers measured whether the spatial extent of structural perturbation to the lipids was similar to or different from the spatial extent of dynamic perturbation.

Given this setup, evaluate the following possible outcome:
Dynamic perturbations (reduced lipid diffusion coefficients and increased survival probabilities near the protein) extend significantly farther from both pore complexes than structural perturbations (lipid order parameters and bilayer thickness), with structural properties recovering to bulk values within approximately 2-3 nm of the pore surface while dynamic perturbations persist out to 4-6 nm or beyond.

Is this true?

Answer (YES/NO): YES